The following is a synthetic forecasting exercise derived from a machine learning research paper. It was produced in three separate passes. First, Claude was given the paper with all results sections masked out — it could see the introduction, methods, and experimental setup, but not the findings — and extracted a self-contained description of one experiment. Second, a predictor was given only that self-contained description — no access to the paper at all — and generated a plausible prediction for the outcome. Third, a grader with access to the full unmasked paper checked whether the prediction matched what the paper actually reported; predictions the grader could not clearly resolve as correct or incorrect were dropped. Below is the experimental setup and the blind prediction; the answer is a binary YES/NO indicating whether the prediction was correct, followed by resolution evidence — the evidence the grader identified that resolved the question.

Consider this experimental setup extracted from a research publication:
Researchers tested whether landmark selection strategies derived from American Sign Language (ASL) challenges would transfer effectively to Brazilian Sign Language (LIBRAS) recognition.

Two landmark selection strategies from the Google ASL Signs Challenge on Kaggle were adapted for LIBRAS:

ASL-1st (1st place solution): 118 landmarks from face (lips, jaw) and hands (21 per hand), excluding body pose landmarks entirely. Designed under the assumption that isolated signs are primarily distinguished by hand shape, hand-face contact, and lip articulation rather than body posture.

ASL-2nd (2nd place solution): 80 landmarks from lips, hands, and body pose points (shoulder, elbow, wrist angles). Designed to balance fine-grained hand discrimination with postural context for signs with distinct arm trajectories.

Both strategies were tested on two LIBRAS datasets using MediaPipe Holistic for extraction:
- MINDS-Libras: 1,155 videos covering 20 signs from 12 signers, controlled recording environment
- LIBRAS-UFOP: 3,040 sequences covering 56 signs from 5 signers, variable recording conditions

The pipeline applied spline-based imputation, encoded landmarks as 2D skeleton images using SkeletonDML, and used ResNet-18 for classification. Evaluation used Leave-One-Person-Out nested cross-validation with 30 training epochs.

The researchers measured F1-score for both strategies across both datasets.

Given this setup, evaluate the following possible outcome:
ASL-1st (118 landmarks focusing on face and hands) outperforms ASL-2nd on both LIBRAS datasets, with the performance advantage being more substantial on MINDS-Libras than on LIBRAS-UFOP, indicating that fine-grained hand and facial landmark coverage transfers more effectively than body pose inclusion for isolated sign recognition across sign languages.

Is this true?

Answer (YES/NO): NO